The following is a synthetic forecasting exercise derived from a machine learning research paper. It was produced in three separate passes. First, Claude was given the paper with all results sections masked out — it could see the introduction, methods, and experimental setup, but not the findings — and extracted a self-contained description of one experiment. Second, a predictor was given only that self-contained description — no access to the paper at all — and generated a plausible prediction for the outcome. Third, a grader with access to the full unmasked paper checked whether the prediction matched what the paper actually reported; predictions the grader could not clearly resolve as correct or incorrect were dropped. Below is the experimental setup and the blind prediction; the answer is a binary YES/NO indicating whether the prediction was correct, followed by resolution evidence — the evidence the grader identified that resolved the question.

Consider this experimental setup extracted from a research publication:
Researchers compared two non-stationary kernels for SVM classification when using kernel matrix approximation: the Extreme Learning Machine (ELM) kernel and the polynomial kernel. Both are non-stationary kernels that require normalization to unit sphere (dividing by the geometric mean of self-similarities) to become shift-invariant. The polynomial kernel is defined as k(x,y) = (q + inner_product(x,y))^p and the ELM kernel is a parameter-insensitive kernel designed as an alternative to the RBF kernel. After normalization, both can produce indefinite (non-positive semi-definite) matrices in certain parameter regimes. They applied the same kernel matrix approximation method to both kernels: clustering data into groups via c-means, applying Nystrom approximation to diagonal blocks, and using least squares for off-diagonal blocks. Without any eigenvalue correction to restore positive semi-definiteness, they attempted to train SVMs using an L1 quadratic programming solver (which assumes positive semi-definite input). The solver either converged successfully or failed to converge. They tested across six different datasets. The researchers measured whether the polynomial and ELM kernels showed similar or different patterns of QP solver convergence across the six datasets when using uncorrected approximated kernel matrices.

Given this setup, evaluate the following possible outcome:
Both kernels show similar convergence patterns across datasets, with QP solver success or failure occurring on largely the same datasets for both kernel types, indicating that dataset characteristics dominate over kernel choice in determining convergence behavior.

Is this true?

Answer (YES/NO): NO